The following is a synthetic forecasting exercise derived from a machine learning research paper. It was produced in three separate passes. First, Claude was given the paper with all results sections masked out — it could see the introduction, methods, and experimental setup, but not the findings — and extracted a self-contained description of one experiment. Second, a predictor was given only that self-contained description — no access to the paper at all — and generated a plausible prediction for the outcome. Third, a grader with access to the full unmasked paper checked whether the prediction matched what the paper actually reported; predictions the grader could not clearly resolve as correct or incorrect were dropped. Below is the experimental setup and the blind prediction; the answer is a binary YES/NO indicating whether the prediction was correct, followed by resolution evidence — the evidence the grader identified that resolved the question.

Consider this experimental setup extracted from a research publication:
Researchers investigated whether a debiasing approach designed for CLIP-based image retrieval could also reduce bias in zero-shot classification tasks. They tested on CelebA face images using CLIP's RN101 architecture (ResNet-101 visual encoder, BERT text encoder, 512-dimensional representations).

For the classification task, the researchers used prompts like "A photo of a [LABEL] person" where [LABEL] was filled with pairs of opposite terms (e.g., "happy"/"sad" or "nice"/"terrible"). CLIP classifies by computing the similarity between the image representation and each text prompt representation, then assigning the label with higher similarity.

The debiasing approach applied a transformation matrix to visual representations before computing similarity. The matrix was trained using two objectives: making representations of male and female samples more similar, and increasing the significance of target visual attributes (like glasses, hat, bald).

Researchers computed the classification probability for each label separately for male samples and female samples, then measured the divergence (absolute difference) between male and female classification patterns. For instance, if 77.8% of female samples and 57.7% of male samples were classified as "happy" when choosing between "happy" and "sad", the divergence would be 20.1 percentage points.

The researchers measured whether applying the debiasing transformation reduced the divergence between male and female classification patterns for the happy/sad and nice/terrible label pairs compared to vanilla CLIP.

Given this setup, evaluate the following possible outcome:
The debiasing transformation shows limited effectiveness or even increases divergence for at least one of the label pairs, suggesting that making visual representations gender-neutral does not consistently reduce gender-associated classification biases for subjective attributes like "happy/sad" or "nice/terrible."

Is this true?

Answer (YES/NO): NO